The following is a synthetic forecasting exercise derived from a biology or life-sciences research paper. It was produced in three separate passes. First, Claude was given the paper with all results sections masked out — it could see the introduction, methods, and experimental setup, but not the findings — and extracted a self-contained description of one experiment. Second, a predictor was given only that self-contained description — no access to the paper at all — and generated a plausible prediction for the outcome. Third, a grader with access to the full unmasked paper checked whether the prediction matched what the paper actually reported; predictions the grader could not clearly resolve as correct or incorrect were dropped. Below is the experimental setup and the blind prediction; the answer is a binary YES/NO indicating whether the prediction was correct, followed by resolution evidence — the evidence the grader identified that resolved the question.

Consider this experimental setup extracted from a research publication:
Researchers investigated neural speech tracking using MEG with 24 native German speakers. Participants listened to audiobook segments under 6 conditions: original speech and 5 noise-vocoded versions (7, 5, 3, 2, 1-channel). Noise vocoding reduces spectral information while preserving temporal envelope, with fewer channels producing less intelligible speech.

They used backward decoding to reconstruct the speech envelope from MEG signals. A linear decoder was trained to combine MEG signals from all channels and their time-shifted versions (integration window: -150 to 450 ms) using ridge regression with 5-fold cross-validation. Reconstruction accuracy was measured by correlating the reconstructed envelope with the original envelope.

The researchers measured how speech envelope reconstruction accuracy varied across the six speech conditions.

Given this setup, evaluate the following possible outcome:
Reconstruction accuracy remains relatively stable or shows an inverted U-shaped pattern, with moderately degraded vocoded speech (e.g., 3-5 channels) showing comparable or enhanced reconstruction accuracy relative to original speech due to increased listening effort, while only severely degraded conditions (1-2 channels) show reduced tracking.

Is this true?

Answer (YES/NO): NO